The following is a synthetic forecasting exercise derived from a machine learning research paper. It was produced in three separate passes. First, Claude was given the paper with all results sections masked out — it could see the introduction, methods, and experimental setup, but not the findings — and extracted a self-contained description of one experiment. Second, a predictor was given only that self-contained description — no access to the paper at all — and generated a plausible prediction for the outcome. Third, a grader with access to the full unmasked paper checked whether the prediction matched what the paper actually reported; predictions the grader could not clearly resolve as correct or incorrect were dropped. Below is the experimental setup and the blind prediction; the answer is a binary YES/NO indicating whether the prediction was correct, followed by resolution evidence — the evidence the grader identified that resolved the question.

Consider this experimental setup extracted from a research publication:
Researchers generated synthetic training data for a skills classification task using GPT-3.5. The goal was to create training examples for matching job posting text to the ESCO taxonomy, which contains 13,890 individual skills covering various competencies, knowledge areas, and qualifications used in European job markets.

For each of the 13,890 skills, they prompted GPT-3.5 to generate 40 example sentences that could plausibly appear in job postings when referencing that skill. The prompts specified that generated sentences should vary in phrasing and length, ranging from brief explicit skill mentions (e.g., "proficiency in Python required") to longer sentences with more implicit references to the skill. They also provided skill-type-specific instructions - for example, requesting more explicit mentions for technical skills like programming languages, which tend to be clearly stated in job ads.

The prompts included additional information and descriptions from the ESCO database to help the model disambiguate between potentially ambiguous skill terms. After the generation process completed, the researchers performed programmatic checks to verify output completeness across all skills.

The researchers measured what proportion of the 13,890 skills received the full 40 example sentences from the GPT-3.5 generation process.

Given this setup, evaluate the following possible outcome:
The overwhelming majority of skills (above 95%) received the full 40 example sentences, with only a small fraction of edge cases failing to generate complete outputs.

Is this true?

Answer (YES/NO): YES